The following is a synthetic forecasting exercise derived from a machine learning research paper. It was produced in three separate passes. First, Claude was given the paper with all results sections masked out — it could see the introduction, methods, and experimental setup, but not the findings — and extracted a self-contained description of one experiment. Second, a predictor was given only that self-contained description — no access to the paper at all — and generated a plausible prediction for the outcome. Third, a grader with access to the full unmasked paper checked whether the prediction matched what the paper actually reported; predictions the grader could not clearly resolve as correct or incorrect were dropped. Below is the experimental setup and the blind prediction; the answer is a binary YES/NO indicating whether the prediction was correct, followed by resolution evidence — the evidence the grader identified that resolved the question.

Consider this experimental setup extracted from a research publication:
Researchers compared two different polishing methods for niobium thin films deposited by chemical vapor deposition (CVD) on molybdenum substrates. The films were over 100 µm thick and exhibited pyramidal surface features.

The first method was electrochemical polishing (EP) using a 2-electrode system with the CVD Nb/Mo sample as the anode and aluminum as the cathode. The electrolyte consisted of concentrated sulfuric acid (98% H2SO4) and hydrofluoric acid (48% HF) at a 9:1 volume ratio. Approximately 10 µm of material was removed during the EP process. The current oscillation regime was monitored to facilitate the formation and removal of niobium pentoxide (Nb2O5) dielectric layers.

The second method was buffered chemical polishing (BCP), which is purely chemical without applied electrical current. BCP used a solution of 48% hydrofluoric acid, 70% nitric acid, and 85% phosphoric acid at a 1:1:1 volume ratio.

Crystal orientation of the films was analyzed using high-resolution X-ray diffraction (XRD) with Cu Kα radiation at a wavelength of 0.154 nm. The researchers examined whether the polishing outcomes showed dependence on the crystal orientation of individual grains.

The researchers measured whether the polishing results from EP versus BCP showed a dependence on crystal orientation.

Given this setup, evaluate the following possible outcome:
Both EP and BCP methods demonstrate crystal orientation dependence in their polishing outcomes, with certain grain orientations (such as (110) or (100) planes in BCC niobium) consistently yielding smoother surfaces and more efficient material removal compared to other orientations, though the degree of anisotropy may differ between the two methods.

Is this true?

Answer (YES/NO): NO